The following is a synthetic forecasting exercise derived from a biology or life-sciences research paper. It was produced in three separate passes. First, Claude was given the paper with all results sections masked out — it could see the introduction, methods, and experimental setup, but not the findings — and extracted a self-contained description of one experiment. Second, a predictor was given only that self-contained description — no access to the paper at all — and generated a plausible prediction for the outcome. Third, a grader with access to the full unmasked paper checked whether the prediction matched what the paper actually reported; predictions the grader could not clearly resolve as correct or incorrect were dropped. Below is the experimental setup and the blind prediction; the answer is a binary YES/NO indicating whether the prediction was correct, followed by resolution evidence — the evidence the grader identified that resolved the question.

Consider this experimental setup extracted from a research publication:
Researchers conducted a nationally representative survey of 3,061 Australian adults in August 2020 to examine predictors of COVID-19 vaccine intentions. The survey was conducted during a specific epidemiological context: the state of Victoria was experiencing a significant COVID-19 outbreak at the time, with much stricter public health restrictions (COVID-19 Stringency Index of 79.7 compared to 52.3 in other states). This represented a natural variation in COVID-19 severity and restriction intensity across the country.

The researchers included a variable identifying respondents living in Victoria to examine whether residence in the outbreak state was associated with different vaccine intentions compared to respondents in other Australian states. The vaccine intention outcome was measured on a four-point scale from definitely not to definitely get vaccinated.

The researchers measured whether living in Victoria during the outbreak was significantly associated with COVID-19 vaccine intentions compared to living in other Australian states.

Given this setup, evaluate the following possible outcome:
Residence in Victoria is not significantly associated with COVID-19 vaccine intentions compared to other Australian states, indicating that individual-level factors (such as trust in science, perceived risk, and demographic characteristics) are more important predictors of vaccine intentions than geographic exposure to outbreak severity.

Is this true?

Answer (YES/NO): NO